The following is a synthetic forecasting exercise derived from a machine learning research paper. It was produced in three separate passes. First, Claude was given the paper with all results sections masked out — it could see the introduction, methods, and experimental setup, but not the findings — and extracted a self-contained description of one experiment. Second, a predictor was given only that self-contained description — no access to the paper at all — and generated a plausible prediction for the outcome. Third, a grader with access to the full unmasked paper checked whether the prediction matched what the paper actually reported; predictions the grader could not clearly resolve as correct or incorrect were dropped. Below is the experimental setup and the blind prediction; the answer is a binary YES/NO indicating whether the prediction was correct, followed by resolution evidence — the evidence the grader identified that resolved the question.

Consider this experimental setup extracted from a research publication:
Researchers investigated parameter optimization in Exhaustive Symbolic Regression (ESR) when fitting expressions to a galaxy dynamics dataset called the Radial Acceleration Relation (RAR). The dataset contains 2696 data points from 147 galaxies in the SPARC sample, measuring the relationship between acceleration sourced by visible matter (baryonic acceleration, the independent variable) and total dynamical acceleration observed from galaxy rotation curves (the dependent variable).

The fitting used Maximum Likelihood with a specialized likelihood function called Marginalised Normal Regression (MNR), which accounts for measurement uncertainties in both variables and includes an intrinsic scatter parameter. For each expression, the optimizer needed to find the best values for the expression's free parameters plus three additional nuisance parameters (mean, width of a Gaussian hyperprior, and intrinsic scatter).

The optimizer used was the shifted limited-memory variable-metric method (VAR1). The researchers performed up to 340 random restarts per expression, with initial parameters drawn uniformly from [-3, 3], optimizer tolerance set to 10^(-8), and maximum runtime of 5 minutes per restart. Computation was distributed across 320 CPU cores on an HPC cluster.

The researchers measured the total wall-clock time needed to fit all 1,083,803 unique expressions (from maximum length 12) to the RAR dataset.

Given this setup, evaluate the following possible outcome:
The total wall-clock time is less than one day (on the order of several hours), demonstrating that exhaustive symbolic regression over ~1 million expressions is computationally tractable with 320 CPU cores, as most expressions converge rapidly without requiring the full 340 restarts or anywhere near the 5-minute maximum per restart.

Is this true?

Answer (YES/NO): NO